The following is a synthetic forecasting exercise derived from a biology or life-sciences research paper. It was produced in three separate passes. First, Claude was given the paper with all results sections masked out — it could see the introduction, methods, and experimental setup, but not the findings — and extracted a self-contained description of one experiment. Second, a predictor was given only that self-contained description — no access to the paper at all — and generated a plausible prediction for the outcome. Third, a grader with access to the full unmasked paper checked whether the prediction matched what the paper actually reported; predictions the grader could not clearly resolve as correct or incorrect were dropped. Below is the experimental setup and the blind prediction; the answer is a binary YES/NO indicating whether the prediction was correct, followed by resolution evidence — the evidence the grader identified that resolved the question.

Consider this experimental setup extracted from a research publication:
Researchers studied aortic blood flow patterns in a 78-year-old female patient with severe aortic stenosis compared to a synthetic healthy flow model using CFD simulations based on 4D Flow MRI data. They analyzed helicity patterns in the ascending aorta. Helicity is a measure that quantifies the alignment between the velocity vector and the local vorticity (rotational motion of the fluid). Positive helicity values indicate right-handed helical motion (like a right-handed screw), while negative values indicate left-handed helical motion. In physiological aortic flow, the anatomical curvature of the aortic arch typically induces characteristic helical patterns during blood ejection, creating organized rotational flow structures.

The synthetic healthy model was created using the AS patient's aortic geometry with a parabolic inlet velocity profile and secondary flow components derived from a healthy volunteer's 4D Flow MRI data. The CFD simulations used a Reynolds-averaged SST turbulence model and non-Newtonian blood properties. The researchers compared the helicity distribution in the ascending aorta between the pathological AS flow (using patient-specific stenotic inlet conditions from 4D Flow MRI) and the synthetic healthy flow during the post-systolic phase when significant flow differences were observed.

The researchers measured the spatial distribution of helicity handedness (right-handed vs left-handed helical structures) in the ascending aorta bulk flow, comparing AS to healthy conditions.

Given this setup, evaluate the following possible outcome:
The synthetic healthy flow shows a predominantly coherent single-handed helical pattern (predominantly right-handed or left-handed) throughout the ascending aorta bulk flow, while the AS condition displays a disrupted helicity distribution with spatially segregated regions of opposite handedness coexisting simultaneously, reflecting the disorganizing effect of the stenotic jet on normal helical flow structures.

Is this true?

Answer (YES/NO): NO